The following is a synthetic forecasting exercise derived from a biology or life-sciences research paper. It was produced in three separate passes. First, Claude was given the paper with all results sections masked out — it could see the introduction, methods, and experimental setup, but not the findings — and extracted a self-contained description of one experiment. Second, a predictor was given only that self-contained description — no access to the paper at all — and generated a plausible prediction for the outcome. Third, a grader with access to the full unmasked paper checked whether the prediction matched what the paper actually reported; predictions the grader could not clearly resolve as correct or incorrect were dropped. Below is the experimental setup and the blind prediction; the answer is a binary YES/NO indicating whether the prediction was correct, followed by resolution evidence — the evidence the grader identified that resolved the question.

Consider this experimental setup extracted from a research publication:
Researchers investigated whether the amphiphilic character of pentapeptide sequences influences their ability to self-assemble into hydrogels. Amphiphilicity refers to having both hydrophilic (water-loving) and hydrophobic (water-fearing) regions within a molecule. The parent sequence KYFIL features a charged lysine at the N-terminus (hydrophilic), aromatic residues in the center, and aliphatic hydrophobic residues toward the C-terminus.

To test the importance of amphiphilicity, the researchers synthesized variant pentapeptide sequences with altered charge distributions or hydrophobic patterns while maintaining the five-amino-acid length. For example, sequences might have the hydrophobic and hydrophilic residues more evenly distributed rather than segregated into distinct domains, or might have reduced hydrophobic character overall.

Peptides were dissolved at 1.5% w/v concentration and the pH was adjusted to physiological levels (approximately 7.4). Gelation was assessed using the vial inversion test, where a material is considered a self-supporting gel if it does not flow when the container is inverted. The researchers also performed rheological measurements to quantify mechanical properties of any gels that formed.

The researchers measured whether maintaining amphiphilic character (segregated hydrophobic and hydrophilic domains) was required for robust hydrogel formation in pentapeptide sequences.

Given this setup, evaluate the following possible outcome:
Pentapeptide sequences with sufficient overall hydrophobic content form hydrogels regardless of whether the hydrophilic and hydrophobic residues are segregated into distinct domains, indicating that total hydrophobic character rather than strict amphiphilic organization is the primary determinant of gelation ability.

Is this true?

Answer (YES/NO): NO